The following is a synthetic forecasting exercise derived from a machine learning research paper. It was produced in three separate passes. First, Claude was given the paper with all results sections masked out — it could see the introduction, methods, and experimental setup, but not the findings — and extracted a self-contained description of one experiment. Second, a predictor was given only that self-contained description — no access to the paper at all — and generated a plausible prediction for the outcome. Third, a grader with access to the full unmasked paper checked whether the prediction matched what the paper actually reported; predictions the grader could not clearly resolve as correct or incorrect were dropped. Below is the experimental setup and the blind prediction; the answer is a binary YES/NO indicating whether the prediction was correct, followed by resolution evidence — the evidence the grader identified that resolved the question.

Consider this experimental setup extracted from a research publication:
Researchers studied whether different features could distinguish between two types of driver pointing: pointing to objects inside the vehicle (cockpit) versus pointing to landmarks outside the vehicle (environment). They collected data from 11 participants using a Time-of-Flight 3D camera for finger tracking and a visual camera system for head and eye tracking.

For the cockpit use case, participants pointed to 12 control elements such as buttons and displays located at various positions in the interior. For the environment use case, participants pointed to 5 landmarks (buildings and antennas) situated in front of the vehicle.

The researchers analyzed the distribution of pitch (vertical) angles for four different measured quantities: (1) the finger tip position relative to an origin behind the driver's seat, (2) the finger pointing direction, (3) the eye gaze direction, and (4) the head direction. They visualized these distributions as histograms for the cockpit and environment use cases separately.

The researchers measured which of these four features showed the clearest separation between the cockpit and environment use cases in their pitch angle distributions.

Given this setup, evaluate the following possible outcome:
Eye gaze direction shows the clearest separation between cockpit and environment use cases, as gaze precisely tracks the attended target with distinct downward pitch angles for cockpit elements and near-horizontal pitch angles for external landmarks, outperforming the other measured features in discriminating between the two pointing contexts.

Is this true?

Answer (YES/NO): YES